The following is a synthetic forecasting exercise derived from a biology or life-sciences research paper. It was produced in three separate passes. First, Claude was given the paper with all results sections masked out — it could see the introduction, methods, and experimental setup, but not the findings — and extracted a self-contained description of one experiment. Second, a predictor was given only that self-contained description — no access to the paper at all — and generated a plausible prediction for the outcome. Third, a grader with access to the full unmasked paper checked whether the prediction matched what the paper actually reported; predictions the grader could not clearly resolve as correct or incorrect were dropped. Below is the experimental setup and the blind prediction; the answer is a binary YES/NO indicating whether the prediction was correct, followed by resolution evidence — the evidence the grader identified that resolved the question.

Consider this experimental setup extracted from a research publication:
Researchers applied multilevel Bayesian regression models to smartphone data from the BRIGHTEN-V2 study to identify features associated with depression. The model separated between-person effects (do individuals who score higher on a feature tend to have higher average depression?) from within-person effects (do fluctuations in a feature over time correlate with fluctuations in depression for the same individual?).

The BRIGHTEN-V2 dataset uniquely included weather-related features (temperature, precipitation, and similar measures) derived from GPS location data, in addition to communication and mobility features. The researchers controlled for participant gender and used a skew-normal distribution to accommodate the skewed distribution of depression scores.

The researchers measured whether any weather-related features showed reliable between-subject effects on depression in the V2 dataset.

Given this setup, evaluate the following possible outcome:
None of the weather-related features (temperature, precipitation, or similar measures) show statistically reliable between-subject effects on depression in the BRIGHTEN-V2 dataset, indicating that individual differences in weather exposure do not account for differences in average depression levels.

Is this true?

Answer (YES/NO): NO